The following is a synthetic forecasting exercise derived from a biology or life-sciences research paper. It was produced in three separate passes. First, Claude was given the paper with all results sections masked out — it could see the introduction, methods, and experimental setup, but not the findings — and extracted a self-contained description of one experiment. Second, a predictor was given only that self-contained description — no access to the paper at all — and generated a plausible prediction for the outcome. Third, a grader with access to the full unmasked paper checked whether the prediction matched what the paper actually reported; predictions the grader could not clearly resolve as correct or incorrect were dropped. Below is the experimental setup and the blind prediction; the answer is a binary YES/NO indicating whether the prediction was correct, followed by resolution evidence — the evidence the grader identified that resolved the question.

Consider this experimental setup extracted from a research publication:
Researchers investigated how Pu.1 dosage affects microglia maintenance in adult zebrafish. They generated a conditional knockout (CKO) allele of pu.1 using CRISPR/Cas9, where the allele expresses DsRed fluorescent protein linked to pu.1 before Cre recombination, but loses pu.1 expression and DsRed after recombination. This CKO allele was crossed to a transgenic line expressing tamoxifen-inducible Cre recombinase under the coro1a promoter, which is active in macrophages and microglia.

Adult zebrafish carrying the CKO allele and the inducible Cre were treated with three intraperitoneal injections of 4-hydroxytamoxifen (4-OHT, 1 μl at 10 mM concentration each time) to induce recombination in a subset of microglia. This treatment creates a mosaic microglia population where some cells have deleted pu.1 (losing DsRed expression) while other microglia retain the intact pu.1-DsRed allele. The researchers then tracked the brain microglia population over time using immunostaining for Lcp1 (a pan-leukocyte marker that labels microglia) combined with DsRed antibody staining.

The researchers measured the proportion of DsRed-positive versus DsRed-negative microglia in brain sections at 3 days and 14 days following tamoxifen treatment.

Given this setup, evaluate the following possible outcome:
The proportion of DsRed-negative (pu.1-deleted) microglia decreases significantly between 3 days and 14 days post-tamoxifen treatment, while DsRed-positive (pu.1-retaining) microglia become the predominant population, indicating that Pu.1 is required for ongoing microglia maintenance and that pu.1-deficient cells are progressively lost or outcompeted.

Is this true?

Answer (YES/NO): NO